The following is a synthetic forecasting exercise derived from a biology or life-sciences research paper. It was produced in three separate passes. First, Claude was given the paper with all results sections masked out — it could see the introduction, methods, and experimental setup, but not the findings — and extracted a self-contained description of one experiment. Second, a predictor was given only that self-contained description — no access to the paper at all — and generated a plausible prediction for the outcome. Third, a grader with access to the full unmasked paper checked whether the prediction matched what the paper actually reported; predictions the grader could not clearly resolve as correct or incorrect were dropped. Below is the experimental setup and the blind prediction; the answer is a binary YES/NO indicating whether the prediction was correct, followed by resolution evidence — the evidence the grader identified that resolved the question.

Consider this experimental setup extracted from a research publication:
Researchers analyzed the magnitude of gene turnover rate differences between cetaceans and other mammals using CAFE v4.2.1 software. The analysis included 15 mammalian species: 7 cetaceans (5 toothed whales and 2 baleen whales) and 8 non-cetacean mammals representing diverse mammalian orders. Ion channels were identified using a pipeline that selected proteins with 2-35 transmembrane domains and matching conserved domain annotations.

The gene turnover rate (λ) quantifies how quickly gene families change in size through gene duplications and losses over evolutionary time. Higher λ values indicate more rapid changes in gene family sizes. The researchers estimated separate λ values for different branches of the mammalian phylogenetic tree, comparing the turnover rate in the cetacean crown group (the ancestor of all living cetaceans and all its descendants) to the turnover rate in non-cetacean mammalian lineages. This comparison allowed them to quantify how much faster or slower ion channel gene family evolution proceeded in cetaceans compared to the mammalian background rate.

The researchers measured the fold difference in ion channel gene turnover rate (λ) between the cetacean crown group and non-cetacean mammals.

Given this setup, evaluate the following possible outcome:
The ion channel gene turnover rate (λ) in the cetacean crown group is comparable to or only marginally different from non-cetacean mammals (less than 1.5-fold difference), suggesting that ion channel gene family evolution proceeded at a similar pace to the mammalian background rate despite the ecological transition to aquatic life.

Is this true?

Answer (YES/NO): NO